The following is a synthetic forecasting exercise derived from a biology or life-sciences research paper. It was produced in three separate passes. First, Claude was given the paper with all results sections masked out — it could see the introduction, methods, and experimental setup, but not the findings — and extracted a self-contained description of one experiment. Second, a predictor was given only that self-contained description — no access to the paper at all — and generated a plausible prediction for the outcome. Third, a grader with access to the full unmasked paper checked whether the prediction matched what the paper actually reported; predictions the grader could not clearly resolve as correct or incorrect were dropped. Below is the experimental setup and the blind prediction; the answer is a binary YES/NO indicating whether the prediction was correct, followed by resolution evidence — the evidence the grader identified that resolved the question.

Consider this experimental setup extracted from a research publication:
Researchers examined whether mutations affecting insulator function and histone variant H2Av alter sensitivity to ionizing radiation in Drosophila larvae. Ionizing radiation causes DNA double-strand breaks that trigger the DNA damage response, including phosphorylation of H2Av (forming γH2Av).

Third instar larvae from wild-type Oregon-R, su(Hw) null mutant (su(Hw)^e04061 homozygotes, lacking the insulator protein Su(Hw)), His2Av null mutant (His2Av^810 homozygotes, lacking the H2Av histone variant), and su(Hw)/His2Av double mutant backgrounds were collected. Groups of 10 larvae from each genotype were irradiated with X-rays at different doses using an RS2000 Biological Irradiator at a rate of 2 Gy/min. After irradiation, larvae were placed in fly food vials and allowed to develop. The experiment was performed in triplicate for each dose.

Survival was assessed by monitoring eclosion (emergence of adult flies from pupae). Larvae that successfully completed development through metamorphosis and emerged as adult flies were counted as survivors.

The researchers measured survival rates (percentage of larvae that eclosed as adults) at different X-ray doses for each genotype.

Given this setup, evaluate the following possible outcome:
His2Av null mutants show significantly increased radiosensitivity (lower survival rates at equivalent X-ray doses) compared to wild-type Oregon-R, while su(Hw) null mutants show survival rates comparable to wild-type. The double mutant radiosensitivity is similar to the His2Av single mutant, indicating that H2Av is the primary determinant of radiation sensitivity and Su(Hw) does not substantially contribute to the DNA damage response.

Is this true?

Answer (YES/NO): NO